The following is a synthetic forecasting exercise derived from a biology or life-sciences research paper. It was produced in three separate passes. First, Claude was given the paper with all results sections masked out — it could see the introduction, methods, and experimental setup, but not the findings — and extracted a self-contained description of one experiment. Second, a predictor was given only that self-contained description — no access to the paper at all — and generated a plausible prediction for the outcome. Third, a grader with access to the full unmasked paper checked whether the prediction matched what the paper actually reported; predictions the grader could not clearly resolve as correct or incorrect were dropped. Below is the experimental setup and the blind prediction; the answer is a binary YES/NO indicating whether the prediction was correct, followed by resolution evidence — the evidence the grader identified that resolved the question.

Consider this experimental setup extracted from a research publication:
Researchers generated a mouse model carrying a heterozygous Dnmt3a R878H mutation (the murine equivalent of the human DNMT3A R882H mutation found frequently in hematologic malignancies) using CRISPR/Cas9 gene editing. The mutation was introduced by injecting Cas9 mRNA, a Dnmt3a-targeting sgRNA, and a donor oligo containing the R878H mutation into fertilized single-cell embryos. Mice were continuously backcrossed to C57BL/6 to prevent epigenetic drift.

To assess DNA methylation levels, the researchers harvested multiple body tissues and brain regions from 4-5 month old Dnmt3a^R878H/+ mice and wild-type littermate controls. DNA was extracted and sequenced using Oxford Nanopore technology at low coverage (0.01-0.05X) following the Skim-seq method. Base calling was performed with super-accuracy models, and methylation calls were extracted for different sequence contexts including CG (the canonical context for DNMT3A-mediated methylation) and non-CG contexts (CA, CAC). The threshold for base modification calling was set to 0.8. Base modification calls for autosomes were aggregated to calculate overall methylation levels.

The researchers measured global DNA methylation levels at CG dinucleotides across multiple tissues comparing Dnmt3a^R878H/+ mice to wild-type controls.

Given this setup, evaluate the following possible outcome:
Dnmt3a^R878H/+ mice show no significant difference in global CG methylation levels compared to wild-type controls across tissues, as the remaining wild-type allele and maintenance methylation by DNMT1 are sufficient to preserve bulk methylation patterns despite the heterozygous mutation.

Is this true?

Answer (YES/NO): NO